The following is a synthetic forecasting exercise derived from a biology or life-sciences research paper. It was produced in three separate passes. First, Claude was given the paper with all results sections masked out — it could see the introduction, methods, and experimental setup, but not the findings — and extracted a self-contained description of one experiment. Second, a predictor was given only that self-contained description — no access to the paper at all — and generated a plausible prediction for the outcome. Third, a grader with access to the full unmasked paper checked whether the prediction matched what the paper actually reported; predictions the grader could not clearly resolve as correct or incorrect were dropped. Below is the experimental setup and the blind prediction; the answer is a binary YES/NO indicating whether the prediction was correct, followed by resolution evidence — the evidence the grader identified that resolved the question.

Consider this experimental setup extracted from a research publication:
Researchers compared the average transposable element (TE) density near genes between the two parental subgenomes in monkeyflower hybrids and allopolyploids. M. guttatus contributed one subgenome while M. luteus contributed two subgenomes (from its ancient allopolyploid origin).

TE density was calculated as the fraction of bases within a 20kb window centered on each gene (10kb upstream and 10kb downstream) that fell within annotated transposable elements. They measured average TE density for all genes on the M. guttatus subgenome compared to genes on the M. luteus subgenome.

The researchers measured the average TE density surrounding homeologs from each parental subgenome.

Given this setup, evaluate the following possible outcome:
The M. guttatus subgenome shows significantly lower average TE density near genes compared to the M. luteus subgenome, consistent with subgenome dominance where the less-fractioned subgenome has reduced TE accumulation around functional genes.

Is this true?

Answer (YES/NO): NO